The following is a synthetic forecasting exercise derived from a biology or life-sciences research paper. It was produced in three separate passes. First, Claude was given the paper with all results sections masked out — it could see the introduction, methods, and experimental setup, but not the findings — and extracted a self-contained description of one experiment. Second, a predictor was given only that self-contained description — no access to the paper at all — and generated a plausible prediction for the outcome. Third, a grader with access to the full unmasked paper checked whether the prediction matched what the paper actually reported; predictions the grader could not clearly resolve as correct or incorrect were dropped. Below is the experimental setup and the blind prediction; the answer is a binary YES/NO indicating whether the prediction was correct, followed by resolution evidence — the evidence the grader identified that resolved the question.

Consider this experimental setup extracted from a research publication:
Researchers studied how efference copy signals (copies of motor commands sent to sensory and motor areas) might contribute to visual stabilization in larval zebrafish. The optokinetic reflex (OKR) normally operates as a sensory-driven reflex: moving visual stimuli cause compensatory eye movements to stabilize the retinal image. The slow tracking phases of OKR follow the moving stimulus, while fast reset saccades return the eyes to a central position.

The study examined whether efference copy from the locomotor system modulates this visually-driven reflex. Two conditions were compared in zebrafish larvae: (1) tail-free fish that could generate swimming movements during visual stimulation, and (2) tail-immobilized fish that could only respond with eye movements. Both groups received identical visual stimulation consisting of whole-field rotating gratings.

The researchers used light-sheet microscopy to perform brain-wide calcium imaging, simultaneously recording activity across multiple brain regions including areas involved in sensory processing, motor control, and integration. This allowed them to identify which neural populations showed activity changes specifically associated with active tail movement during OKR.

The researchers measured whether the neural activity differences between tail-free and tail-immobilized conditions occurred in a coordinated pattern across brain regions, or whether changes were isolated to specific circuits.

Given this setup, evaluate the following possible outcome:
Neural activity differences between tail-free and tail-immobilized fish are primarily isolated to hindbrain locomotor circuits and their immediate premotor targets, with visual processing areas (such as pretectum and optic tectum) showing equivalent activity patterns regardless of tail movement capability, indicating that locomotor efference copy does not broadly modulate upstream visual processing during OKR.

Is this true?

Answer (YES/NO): NO